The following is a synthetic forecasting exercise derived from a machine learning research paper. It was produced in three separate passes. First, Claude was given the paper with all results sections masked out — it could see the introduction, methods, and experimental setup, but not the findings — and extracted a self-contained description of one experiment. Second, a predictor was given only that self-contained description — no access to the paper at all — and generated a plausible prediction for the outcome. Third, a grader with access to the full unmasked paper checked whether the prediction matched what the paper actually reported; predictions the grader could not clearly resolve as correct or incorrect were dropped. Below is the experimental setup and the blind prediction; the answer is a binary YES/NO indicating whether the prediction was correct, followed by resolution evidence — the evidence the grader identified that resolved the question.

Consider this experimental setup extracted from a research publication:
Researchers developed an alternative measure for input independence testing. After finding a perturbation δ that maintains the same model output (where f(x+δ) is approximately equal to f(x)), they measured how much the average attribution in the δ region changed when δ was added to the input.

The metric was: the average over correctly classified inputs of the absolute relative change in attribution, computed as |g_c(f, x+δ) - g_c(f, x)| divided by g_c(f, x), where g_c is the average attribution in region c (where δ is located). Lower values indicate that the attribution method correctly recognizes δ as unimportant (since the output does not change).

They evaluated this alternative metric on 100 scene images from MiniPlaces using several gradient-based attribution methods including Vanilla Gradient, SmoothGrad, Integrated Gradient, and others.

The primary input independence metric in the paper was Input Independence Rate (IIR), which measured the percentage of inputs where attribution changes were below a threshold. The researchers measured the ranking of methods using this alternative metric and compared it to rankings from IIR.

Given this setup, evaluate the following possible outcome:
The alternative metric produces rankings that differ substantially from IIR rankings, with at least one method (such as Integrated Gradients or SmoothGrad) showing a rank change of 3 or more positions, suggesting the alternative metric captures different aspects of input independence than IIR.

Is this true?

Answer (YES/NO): NO